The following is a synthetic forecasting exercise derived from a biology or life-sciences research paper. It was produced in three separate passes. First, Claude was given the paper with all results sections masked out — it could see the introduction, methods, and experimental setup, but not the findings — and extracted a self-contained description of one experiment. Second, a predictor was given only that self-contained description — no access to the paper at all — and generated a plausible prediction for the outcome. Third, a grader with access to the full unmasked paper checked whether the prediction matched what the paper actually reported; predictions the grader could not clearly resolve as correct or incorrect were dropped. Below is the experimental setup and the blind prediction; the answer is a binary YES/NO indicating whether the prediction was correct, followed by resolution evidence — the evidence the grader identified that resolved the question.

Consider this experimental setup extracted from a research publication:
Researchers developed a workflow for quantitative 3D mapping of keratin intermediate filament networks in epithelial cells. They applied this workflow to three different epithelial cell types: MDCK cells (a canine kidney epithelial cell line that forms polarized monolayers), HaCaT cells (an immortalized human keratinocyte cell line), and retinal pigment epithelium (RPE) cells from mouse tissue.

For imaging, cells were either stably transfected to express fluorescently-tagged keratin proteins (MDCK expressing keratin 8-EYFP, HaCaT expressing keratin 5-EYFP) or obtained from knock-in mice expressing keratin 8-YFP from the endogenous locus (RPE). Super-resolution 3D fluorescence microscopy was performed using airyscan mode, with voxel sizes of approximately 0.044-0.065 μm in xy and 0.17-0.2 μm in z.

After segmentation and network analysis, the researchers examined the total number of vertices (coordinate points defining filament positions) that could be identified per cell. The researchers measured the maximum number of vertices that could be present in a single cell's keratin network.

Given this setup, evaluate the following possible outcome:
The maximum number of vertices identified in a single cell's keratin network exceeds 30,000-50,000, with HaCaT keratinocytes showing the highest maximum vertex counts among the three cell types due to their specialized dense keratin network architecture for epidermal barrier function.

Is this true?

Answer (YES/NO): NO